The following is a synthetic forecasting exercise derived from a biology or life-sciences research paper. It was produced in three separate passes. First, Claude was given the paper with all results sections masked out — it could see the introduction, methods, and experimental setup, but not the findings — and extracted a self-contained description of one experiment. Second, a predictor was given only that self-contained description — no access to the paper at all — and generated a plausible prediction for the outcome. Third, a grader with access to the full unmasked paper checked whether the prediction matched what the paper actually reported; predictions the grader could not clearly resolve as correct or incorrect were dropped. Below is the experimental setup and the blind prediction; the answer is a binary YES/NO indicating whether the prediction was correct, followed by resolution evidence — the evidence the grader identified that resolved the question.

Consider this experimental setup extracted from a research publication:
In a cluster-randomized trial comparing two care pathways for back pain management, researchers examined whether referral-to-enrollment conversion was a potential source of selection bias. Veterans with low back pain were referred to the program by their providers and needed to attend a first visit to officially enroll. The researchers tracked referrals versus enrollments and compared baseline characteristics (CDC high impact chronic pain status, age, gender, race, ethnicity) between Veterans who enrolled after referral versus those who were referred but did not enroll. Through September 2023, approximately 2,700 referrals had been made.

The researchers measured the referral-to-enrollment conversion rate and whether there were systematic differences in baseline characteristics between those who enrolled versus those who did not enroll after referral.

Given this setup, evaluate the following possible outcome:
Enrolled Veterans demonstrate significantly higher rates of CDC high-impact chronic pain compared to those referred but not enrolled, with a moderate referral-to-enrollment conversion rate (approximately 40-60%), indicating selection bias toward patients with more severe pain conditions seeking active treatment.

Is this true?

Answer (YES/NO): NO